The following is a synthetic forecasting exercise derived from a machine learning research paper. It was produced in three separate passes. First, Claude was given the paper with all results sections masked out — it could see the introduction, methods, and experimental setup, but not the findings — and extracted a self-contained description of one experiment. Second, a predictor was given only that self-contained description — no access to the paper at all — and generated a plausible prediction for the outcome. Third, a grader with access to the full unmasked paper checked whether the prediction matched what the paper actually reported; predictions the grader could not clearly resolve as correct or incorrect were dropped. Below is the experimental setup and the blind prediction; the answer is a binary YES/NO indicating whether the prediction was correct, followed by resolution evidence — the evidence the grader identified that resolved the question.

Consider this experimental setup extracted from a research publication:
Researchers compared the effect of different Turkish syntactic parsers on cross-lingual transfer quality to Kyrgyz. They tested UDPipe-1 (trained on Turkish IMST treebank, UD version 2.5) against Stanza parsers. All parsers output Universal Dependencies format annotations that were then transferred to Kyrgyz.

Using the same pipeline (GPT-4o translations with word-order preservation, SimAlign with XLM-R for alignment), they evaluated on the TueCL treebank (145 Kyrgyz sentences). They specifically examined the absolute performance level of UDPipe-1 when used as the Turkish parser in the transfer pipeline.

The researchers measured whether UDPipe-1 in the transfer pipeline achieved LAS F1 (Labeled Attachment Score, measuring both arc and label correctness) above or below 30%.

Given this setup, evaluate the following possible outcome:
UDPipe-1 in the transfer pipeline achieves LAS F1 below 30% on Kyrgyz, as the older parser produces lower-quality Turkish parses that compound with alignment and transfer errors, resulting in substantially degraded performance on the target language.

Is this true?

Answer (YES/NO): YES